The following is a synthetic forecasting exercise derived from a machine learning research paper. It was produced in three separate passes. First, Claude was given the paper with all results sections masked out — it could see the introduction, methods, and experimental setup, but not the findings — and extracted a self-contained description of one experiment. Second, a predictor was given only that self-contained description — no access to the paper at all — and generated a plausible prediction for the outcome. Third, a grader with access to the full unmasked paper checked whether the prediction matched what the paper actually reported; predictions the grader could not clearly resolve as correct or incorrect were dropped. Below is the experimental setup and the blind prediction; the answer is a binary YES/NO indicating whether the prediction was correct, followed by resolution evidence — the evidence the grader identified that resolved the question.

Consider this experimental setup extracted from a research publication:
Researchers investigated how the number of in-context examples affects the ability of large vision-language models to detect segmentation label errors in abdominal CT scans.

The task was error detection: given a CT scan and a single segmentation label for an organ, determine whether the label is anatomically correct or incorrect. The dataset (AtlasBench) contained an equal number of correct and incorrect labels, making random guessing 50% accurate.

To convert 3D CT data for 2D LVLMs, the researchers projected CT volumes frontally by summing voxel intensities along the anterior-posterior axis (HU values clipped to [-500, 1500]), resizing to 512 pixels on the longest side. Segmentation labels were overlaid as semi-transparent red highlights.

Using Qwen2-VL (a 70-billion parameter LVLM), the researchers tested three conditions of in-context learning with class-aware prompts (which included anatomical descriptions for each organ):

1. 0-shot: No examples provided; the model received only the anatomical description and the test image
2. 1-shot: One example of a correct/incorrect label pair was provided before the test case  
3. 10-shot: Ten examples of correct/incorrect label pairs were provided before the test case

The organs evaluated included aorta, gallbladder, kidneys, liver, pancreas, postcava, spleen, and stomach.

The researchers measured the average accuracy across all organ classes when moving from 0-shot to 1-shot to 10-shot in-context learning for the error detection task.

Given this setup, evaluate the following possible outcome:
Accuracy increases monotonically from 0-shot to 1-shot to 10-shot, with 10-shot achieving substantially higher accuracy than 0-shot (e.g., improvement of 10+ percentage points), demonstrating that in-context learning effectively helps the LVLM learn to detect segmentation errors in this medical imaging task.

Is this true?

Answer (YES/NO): NO